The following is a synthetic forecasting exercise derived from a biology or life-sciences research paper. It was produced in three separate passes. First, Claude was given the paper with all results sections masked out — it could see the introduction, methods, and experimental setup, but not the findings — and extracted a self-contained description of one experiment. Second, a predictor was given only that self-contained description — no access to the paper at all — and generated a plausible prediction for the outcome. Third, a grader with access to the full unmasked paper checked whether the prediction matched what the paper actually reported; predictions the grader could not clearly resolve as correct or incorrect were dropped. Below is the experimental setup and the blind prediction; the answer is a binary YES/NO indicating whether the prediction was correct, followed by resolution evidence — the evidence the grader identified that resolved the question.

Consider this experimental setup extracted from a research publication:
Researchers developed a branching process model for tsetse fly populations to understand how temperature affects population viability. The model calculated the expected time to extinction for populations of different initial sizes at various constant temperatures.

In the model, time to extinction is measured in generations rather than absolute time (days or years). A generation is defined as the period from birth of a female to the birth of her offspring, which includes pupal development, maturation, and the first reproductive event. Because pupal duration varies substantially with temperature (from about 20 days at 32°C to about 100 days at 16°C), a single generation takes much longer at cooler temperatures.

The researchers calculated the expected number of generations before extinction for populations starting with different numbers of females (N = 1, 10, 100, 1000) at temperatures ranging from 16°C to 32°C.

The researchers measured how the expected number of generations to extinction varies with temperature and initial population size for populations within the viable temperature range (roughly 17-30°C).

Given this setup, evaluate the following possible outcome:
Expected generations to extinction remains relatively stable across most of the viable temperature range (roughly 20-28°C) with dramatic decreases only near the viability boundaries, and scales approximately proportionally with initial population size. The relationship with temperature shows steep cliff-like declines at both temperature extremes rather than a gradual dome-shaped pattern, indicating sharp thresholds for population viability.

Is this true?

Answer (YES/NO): NO